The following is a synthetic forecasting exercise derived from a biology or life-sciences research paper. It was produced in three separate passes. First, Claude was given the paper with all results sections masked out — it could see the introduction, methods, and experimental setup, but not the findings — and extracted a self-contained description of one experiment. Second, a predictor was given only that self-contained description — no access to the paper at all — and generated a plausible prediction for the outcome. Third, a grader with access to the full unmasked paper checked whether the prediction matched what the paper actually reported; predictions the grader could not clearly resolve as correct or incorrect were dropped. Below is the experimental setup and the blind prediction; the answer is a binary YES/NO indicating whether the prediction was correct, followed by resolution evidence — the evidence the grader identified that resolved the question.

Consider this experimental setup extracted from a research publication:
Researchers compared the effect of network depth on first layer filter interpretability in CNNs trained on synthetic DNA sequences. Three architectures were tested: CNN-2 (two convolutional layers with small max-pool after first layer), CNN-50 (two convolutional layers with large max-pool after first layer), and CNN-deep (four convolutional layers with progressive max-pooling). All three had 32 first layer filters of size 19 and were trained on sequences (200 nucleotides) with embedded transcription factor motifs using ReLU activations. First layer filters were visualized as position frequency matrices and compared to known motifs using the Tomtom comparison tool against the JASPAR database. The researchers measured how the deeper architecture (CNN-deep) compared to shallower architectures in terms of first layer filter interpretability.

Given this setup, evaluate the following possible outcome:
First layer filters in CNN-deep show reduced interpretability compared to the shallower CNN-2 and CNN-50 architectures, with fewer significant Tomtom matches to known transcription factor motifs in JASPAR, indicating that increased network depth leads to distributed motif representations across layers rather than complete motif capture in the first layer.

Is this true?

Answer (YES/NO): NO